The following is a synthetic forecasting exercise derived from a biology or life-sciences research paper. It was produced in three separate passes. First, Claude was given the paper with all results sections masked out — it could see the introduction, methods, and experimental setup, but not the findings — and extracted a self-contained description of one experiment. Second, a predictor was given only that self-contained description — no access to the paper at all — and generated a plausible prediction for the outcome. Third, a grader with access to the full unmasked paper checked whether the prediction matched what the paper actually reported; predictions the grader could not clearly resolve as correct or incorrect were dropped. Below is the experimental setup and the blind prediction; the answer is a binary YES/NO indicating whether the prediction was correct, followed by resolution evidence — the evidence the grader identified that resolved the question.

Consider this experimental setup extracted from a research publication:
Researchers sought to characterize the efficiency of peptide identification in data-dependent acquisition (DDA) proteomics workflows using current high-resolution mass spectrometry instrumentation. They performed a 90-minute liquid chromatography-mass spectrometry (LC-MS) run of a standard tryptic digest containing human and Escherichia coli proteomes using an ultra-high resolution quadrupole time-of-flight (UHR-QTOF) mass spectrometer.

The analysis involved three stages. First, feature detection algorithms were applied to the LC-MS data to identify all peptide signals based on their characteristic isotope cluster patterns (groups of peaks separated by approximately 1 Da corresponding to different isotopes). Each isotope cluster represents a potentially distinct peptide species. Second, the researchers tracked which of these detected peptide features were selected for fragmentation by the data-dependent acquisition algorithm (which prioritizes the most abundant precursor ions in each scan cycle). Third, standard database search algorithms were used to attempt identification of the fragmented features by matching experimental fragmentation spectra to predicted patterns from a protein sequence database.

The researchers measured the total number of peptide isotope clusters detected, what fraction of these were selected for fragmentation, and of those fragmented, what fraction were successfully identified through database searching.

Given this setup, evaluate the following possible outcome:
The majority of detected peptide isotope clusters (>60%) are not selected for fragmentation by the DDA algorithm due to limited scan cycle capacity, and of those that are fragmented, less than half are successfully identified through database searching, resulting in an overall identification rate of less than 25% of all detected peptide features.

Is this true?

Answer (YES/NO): YES